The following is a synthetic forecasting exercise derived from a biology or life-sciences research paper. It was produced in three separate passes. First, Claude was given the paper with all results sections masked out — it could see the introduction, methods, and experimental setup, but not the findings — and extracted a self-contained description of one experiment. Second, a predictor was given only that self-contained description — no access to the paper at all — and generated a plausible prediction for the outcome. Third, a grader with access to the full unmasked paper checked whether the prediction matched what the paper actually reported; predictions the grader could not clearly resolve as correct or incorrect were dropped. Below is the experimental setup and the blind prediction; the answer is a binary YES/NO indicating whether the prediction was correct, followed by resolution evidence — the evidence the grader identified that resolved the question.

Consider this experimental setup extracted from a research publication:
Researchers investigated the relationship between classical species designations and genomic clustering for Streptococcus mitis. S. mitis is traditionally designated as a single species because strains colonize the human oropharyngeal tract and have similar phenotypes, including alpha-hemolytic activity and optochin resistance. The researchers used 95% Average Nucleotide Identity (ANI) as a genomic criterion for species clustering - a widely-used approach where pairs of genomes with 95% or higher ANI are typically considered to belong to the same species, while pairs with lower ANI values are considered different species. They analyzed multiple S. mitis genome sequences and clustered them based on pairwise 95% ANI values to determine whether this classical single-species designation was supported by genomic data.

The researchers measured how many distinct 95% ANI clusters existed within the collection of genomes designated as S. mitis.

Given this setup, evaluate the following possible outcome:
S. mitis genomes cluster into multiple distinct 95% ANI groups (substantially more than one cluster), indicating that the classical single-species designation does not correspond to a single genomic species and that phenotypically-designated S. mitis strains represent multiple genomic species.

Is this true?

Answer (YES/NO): YES